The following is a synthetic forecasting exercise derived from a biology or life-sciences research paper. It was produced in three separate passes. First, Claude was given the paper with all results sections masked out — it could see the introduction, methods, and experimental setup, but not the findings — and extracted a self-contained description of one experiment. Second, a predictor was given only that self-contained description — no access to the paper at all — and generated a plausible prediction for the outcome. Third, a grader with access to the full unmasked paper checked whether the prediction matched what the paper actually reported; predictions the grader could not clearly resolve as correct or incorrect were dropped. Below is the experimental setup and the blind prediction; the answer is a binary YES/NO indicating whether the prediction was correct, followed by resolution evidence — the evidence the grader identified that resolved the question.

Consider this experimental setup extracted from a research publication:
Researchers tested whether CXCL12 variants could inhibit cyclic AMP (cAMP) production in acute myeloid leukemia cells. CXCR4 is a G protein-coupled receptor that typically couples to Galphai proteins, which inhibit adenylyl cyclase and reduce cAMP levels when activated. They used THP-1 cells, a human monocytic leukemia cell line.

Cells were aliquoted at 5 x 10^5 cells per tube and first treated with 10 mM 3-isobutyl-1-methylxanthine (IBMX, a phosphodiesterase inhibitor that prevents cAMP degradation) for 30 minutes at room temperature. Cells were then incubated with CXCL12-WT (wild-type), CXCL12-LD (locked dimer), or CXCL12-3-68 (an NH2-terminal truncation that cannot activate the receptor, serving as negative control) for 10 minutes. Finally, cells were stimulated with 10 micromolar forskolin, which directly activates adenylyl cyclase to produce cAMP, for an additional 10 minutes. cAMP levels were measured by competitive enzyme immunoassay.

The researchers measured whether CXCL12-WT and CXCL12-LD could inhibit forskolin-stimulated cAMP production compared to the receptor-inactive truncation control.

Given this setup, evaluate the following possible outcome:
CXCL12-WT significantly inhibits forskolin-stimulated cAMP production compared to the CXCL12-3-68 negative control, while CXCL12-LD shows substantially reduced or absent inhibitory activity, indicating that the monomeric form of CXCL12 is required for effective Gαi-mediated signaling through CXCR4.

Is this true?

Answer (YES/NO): NO